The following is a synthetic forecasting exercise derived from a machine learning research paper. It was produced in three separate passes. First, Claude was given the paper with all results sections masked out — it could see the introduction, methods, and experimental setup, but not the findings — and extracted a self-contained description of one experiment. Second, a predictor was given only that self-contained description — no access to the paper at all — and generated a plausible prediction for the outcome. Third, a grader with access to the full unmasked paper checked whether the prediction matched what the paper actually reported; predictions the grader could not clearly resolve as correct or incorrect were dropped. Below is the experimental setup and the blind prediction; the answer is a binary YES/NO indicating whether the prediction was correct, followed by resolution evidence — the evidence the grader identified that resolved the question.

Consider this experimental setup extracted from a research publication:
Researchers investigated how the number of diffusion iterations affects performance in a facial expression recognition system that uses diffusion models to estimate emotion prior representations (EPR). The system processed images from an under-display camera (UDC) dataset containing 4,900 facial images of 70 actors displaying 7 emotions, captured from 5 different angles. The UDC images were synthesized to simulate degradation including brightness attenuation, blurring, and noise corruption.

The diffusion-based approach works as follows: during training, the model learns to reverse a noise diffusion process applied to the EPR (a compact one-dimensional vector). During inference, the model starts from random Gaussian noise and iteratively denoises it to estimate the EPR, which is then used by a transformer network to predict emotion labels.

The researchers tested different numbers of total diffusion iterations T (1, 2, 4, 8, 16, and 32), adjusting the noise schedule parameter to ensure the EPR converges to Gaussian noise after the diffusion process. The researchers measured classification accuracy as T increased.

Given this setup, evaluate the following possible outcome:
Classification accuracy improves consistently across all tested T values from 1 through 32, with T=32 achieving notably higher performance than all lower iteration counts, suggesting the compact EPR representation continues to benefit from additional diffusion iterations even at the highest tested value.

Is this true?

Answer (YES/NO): NO